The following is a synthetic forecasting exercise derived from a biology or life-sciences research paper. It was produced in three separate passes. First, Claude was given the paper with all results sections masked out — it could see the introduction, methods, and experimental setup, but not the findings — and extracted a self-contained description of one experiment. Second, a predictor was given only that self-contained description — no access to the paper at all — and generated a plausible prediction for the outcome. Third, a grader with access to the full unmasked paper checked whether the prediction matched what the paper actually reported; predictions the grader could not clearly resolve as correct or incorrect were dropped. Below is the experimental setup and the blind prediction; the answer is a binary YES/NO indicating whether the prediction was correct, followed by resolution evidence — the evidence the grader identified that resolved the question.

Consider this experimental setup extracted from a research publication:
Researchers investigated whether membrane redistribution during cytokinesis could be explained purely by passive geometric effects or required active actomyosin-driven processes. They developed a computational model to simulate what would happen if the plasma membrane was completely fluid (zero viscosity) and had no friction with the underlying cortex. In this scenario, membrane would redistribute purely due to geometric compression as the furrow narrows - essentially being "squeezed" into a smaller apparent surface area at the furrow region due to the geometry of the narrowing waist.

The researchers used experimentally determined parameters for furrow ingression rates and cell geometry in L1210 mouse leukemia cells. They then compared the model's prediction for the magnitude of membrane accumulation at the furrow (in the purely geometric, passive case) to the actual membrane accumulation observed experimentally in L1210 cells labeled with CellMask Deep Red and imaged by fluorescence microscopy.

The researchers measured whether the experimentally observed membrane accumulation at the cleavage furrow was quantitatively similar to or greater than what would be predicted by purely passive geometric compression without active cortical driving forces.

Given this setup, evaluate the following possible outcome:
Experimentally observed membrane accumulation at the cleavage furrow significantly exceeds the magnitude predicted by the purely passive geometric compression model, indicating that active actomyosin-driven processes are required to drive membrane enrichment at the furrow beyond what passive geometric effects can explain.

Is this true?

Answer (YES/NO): YES